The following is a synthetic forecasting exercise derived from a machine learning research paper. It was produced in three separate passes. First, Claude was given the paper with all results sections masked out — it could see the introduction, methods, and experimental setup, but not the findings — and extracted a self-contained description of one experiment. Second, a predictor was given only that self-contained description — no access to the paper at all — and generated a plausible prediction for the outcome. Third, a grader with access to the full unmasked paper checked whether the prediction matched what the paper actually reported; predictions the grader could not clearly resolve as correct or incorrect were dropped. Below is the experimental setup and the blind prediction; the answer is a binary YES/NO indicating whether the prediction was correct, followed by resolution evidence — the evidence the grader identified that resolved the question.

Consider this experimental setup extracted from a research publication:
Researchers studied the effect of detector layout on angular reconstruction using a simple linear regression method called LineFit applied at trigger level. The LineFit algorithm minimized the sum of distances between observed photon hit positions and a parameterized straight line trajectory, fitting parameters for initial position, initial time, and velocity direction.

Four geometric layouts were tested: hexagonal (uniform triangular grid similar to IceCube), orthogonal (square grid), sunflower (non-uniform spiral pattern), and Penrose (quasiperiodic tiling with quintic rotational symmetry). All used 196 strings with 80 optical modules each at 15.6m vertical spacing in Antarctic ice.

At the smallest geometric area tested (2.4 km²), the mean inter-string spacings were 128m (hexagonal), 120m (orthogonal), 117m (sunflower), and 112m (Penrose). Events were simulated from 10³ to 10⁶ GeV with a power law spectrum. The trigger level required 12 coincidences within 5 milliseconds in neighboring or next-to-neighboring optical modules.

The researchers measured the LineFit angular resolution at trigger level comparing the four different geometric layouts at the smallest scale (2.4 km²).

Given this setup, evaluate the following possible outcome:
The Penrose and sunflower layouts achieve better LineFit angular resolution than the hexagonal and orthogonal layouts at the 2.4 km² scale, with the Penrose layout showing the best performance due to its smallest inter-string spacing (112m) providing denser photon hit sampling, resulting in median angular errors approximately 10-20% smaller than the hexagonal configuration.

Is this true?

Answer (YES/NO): NO